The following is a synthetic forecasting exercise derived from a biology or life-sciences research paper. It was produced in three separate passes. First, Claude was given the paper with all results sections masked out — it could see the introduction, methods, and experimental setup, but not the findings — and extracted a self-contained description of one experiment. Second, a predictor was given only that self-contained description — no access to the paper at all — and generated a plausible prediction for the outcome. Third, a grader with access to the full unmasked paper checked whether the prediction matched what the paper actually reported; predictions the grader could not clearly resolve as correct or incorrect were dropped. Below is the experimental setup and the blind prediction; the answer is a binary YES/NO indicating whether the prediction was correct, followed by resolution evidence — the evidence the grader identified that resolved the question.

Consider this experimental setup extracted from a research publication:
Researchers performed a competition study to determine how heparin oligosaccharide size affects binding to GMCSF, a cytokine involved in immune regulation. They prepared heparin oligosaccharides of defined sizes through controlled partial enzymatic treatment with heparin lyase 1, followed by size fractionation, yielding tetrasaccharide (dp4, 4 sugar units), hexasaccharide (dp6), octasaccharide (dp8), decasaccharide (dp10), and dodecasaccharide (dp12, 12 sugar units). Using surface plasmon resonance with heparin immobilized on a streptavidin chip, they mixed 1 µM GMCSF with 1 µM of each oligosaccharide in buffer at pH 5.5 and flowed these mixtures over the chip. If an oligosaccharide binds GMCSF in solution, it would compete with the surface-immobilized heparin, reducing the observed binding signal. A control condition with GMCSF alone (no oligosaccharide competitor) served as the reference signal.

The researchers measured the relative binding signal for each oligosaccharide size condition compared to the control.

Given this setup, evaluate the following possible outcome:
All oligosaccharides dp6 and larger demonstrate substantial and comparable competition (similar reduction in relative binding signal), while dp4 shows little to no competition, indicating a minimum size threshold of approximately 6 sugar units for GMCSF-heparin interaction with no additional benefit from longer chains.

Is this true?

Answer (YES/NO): NO